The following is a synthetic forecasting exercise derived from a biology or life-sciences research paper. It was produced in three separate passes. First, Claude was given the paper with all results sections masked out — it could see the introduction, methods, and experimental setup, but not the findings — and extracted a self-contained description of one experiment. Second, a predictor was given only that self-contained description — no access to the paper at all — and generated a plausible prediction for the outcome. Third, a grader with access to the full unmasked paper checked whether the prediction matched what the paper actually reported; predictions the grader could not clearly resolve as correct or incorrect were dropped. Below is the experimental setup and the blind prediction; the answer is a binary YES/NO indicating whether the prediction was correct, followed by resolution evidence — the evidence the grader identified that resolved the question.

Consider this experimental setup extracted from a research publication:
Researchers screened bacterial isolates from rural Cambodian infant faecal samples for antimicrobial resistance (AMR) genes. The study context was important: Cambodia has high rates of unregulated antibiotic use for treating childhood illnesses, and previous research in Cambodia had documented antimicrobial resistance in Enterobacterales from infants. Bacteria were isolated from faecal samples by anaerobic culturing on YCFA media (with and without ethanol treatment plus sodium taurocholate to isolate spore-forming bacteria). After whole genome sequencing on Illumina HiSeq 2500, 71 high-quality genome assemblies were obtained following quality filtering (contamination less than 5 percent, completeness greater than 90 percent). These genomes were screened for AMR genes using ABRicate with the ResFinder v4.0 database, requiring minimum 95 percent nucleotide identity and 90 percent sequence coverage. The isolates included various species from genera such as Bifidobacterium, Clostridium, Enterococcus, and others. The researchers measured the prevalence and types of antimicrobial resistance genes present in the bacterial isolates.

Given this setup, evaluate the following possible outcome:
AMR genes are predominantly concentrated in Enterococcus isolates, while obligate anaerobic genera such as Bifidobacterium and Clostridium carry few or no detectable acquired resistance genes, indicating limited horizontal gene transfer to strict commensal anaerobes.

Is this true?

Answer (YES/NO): NO